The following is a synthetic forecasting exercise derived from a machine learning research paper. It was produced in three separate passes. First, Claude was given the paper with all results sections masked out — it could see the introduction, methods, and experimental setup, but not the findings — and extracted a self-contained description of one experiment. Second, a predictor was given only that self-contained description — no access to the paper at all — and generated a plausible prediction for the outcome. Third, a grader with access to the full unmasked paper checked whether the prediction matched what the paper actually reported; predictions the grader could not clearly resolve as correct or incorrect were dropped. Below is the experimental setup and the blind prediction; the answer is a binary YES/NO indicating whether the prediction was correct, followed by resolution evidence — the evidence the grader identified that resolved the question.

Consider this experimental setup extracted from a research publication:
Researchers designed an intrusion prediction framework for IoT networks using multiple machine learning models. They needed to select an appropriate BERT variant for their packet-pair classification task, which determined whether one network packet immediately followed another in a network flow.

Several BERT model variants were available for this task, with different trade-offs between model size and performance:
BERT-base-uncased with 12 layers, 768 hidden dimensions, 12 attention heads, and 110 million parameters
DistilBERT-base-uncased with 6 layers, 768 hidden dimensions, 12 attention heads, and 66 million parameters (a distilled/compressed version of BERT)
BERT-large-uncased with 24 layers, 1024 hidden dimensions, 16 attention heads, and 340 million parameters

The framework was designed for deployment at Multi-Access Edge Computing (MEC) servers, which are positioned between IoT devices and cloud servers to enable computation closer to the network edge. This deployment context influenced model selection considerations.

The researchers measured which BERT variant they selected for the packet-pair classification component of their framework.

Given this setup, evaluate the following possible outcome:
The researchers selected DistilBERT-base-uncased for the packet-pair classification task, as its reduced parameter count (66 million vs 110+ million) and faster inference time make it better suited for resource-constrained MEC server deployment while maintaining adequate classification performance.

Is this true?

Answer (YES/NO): YES